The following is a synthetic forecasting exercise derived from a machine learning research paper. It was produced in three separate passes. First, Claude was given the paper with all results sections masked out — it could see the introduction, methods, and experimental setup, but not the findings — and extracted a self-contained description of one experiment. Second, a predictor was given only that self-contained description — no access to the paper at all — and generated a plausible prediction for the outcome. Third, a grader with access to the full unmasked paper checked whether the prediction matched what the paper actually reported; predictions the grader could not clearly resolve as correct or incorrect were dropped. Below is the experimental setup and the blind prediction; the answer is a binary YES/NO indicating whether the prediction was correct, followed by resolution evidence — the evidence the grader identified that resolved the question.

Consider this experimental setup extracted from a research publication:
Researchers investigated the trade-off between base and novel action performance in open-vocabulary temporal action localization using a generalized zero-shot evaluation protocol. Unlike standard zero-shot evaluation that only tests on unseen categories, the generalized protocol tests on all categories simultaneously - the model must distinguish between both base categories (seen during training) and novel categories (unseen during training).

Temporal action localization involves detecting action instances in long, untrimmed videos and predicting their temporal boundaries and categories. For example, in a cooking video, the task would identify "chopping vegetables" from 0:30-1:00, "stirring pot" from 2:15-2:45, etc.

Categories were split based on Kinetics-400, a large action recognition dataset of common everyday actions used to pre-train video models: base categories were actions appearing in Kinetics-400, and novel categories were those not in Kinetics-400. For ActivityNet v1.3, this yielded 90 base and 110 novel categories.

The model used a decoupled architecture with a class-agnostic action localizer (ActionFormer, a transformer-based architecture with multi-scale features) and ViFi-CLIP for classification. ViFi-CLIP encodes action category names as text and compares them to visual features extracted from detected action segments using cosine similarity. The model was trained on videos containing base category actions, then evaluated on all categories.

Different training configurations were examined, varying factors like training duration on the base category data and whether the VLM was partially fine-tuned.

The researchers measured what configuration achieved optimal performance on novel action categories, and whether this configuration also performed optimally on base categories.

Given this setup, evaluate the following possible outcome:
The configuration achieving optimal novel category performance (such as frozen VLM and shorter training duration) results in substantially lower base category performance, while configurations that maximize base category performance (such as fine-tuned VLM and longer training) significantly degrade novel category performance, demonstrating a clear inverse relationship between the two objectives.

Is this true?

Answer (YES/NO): YES